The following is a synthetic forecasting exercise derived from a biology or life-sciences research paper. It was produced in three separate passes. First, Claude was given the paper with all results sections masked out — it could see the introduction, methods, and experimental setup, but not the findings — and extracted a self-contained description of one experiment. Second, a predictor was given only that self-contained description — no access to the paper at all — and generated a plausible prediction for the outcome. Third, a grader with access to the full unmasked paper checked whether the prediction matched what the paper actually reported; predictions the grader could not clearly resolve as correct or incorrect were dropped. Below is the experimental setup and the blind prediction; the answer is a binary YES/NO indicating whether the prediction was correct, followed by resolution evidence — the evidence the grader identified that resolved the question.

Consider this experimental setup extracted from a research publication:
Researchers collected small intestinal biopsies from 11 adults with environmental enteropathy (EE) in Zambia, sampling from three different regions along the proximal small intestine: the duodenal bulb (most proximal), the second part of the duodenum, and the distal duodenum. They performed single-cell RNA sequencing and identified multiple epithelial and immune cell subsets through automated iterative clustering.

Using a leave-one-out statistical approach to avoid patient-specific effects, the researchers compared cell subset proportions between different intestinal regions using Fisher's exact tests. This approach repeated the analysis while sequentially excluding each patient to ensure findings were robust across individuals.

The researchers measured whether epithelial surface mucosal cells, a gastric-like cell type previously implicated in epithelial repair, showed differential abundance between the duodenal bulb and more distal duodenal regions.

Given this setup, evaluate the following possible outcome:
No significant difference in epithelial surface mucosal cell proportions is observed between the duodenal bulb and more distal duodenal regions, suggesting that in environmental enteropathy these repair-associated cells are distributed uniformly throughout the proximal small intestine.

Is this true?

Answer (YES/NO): NO